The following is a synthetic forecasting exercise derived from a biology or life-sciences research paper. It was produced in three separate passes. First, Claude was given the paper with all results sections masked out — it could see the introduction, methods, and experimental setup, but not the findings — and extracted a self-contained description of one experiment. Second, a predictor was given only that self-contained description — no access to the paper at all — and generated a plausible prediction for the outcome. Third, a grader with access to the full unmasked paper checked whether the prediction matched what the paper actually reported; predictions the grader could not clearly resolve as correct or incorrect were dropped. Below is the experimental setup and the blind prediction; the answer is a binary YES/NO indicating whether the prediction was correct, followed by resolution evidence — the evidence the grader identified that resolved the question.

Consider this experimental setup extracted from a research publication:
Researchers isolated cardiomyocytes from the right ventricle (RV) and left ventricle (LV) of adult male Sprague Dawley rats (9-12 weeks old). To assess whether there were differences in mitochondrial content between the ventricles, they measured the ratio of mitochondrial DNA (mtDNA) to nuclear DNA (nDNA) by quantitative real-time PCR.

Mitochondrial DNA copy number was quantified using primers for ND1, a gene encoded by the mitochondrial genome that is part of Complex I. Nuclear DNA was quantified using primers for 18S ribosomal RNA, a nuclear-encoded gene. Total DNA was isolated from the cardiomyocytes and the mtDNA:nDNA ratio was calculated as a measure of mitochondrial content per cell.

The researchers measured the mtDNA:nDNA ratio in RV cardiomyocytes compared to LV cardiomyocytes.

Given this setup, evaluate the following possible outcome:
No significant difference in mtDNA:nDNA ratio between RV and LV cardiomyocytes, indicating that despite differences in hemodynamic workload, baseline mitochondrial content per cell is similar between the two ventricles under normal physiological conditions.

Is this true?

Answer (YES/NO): NO